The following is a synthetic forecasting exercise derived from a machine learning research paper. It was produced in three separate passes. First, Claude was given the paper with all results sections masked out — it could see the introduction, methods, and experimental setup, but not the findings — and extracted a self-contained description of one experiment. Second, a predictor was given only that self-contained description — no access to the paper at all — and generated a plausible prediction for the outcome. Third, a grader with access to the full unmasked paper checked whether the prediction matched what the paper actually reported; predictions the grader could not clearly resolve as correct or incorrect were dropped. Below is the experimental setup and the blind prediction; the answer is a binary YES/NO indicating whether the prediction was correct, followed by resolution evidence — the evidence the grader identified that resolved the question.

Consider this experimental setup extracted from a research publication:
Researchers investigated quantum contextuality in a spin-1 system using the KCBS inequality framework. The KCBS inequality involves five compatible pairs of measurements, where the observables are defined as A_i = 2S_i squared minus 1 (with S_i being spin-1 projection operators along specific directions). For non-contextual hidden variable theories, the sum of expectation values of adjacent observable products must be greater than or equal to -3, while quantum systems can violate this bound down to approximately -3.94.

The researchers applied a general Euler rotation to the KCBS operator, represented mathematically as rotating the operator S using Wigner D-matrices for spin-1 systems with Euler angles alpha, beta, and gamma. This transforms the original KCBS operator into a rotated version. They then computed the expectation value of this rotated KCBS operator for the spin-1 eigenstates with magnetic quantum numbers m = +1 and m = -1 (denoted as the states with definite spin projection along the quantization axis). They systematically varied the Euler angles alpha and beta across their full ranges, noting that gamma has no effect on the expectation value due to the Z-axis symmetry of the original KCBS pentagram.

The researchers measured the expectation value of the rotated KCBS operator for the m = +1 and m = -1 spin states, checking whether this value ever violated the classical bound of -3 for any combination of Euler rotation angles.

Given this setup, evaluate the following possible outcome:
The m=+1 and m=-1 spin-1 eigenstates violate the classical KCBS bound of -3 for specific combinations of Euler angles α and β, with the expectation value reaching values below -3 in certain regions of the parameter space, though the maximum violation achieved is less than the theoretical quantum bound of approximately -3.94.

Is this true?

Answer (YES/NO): NO